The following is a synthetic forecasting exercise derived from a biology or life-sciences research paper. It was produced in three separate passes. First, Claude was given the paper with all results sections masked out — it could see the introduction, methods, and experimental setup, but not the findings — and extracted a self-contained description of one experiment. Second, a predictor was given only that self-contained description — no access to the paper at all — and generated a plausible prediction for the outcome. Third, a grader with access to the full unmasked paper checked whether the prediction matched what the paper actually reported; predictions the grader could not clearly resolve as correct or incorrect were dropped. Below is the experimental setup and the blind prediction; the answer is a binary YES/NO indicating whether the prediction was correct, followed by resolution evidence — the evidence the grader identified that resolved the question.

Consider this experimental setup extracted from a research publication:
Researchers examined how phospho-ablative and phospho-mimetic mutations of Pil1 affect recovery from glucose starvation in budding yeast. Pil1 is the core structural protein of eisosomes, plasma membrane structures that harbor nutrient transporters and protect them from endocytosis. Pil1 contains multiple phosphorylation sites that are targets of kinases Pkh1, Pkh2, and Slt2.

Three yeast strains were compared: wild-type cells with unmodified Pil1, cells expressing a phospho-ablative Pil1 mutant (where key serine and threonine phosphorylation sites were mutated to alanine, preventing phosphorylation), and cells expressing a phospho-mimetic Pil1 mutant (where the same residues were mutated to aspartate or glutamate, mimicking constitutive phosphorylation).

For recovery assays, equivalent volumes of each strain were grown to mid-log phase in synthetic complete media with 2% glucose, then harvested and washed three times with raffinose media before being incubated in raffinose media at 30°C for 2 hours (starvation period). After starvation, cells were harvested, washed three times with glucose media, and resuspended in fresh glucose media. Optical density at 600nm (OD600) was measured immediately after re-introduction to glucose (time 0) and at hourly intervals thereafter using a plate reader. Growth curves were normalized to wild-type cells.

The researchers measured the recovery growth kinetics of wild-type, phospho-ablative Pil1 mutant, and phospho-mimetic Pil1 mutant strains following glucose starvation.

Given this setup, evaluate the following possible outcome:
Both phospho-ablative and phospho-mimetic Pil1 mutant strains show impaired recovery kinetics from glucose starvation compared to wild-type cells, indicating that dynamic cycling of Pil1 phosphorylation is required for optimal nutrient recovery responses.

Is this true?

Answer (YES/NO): YES